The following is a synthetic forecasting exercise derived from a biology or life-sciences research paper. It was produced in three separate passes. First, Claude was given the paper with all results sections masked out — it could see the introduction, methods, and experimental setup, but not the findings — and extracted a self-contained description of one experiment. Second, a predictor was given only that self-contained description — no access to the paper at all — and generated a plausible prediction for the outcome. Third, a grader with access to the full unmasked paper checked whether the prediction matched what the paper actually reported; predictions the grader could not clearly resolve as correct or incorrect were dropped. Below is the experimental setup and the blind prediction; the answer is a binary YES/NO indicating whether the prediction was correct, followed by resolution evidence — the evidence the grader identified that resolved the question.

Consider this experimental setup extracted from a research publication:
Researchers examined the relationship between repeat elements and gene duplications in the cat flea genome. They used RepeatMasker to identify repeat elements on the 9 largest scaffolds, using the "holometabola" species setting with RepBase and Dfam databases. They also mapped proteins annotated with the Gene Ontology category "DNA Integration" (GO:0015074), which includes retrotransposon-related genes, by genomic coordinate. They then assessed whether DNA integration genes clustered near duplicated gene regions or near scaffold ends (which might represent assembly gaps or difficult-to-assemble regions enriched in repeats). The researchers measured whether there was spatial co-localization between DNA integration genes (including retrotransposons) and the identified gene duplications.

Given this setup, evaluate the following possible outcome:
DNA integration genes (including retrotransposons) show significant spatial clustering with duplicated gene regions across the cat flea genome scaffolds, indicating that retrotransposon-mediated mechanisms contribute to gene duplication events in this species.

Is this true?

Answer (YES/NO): NO